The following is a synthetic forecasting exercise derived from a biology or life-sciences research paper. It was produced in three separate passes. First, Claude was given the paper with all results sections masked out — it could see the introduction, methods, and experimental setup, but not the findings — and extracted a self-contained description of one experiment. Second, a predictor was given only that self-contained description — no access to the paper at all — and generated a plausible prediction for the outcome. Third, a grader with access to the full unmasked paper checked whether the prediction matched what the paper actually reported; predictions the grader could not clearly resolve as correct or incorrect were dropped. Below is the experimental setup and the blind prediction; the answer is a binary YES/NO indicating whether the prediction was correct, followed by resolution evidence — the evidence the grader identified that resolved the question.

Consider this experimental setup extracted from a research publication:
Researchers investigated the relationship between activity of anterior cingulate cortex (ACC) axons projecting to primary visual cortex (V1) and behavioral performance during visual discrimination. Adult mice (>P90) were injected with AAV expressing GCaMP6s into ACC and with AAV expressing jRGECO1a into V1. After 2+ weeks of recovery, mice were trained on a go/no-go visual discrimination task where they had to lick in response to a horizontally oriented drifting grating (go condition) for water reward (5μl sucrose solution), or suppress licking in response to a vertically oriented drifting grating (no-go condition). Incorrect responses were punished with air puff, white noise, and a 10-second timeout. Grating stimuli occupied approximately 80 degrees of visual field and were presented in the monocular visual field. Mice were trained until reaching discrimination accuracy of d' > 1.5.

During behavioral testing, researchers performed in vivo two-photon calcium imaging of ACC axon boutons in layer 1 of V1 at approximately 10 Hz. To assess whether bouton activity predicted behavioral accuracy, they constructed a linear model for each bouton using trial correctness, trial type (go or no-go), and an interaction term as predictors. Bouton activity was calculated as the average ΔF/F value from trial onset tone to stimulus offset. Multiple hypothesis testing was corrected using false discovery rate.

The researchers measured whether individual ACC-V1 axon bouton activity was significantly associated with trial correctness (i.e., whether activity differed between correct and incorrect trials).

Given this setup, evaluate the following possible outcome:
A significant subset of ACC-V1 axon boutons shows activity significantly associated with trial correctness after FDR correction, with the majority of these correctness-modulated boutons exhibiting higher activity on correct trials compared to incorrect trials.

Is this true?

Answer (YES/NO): NO